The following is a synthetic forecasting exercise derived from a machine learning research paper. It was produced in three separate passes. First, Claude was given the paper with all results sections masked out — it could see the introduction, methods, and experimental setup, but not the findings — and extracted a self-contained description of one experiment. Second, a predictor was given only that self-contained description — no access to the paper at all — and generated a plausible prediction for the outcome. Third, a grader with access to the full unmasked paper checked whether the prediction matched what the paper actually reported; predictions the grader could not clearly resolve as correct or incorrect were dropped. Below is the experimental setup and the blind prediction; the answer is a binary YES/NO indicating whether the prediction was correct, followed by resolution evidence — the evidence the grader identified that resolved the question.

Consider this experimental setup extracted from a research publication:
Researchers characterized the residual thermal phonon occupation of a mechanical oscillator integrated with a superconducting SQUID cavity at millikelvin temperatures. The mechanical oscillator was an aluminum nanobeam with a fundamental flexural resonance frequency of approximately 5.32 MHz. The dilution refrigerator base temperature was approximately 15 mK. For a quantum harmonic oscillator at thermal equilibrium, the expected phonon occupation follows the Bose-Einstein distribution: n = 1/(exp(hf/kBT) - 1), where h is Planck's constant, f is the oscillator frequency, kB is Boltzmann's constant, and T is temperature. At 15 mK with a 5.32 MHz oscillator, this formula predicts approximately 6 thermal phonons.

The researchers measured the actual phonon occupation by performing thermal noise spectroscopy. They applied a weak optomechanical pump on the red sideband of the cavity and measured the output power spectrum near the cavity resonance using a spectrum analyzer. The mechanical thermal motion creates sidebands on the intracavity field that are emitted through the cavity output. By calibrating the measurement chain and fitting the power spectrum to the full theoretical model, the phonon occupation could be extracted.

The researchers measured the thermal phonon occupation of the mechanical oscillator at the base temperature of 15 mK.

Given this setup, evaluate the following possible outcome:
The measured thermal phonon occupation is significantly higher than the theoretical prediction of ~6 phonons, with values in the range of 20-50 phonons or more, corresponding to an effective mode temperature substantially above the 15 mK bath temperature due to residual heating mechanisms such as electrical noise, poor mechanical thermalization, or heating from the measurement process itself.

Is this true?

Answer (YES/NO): YES